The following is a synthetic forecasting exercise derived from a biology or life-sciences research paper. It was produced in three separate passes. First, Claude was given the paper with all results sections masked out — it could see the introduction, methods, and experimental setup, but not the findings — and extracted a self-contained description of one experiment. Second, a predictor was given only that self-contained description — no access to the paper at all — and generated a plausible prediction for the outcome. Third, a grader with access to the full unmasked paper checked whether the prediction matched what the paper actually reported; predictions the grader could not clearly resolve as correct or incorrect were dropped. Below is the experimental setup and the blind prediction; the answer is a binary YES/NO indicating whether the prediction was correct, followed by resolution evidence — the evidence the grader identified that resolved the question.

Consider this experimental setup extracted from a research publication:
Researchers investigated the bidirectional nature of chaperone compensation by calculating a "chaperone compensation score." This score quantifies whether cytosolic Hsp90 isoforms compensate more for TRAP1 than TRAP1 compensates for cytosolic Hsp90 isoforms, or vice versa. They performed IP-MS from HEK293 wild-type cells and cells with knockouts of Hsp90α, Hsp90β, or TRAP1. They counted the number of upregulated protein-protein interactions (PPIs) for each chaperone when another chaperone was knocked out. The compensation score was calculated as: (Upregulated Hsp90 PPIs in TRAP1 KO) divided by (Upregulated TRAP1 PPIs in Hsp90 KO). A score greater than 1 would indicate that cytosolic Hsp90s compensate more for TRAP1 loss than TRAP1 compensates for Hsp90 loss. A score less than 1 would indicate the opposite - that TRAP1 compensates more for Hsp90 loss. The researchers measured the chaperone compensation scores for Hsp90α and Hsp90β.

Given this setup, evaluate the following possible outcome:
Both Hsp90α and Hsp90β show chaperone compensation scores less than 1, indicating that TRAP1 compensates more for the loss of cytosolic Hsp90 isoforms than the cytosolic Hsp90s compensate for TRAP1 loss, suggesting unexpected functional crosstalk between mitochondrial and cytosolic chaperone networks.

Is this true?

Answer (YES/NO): NO